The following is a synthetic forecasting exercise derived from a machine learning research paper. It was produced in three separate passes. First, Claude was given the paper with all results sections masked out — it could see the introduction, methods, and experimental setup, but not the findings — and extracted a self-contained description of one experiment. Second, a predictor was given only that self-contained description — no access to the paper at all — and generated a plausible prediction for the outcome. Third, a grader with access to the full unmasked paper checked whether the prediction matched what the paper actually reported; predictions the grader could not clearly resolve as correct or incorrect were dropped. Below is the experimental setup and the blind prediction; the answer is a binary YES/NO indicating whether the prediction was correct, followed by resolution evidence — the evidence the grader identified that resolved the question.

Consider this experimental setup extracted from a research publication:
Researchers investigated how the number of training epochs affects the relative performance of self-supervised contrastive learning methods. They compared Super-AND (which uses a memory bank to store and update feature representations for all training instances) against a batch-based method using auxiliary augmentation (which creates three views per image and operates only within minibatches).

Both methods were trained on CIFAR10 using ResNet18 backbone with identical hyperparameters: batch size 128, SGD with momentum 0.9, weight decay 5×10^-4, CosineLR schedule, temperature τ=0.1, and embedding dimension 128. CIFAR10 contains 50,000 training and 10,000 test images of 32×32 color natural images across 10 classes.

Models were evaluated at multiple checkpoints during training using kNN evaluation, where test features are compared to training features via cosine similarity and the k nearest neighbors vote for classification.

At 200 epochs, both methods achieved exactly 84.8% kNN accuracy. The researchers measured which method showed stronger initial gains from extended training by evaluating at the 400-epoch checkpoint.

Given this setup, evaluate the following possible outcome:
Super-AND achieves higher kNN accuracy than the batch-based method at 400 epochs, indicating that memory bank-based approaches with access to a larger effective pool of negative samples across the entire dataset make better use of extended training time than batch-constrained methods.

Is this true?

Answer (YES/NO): YES